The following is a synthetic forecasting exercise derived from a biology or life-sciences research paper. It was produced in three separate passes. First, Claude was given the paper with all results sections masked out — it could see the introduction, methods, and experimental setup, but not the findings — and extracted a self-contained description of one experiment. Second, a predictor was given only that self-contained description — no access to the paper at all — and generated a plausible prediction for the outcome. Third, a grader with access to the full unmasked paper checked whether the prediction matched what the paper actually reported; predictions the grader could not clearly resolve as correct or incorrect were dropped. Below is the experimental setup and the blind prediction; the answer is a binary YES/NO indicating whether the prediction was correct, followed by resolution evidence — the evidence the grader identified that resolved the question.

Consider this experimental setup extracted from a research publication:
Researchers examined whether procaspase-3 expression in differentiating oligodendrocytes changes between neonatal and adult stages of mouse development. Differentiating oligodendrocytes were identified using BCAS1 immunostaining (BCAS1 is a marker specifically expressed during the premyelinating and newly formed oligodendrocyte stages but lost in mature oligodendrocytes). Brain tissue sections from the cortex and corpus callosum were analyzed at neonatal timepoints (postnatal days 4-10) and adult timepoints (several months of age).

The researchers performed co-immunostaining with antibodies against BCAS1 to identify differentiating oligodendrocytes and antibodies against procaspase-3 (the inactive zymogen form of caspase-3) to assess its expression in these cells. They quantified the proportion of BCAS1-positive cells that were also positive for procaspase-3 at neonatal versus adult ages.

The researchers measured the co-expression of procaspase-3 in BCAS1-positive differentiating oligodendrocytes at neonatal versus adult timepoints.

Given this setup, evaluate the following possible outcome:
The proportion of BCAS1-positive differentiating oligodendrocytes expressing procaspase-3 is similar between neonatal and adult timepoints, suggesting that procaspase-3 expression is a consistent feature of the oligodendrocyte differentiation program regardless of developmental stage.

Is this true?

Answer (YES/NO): NO